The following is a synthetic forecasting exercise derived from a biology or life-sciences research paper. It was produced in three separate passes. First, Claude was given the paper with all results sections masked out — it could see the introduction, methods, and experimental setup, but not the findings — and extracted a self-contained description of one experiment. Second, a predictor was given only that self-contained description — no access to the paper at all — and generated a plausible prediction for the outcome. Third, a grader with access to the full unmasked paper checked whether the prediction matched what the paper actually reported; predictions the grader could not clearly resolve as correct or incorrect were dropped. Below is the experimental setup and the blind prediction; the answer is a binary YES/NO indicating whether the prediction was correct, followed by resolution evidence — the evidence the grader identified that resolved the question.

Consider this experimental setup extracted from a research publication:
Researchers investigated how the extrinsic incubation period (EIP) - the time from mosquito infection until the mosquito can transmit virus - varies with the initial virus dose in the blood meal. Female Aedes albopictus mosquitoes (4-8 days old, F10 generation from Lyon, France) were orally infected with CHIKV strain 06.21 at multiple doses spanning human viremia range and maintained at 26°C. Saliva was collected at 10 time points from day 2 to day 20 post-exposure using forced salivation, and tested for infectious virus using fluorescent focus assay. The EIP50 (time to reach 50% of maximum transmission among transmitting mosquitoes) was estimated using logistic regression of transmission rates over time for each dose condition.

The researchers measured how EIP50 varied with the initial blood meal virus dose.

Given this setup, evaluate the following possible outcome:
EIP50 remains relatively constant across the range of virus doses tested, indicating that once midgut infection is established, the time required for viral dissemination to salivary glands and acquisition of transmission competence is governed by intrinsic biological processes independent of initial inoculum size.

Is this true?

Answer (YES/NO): NO